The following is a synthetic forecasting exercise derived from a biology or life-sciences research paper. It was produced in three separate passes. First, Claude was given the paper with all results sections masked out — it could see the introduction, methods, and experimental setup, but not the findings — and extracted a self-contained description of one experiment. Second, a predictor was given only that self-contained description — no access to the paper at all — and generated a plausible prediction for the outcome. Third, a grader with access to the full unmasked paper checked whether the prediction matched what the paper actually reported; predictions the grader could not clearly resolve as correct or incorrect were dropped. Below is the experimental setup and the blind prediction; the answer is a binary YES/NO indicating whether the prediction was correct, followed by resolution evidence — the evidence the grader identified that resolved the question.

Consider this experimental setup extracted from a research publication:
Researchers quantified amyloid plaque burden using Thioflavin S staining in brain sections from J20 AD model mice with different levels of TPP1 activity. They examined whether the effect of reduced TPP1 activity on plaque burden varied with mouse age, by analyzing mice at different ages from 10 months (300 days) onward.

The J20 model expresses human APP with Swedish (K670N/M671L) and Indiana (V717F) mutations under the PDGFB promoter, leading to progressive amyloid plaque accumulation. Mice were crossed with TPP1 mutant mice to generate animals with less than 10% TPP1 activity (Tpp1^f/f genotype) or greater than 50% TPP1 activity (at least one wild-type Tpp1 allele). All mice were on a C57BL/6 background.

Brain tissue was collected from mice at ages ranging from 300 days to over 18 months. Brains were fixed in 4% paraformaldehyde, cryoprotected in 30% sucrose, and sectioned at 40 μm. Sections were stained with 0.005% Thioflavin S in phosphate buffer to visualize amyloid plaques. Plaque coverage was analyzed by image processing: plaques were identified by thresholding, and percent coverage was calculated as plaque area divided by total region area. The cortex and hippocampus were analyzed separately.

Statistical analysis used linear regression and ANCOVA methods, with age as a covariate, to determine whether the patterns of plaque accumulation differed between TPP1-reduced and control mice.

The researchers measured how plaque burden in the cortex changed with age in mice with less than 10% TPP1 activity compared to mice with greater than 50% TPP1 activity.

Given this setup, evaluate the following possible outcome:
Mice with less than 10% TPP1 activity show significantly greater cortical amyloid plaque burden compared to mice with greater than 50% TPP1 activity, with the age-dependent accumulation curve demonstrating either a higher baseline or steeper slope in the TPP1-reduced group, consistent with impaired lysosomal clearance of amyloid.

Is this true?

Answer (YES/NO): YES